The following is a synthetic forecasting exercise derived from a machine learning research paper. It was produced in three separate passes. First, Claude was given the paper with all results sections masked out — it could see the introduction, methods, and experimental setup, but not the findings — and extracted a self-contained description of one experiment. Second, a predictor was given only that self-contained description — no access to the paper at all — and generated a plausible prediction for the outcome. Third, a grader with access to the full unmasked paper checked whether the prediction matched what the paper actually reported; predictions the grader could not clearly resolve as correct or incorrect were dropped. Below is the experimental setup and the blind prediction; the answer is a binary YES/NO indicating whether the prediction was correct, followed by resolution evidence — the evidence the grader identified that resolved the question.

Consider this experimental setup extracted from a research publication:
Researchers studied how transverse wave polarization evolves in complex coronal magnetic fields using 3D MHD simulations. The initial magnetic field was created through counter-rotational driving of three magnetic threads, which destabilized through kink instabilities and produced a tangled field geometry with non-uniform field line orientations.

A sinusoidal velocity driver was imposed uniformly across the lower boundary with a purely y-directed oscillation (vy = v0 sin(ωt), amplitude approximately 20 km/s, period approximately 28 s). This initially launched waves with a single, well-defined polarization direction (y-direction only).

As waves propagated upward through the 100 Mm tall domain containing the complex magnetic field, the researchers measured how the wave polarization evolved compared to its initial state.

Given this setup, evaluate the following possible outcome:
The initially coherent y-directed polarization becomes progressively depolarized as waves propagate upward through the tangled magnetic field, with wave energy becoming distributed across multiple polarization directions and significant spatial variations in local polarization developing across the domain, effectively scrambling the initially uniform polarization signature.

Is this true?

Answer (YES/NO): NO